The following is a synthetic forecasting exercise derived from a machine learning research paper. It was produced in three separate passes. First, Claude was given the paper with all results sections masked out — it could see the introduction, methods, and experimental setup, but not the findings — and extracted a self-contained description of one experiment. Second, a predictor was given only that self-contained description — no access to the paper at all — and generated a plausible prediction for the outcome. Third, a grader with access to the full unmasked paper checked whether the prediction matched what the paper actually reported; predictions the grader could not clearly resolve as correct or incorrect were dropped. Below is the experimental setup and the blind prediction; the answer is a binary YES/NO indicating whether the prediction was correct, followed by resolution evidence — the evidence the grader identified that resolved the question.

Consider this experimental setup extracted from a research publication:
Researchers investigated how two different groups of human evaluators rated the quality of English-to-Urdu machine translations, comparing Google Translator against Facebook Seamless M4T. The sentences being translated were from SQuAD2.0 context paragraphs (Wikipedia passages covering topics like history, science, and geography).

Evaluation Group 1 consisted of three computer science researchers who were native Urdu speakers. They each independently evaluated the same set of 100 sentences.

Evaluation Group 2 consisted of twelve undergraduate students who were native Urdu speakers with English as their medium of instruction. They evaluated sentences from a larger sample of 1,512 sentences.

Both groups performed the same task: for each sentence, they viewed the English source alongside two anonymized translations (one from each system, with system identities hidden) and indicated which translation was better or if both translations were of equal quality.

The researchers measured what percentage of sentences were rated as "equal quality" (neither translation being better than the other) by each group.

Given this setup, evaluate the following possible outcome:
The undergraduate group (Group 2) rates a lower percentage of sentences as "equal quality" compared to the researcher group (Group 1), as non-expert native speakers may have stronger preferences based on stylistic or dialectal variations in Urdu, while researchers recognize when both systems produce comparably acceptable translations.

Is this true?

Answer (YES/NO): YES